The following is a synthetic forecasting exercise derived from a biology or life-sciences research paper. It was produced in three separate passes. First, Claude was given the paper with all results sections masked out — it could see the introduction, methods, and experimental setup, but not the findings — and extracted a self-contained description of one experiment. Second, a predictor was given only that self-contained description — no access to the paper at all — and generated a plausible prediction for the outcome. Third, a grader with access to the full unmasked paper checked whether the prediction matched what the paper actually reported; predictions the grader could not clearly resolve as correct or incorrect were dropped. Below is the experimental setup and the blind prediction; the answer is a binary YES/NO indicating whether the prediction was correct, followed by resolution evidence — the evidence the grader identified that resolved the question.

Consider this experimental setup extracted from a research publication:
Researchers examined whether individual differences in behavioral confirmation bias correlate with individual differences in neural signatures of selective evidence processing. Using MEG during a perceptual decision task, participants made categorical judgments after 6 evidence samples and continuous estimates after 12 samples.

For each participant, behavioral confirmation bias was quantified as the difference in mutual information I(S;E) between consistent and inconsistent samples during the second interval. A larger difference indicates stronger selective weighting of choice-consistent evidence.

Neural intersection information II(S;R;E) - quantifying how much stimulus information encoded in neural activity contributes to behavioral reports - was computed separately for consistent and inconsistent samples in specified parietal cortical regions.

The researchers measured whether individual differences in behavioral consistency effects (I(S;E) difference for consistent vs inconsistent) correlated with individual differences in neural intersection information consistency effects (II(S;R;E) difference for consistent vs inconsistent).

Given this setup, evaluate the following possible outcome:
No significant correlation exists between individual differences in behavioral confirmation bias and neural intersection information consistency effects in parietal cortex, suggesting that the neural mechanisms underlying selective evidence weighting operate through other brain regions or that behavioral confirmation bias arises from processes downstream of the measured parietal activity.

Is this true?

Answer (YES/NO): NO